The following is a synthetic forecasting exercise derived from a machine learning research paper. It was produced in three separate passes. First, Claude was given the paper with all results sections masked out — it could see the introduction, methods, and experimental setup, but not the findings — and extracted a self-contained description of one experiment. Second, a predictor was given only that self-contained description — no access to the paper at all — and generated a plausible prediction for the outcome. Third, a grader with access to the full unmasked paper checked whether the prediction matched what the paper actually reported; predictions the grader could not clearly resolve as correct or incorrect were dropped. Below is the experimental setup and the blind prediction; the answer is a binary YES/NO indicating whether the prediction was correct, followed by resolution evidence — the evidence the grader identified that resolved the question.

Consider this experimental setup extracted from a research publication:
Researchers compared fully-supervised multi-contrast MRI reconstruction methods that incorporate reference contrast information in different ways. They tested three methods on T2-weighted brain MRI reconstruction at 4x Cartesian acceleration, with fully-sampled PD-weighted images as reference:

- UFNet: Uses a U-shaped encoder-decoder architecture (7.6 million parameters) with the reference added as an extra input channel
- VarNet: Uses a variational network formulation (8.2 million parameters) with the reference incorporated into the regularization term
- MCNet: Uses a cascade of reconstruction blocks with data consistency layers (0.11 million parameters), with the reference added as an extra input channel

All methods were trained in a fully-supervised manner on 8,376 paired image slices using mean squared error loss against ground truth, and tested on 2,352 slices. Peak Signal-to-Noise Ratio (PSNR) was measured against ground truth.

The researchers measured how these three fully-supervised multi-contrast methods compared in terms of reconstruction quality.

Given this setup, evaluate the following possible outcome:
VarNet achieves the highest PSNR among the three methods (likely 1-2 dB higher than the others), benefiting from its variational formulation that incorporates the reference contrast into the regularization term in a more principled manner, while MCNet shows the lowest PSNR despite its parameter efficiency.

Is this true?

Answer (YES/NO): NO